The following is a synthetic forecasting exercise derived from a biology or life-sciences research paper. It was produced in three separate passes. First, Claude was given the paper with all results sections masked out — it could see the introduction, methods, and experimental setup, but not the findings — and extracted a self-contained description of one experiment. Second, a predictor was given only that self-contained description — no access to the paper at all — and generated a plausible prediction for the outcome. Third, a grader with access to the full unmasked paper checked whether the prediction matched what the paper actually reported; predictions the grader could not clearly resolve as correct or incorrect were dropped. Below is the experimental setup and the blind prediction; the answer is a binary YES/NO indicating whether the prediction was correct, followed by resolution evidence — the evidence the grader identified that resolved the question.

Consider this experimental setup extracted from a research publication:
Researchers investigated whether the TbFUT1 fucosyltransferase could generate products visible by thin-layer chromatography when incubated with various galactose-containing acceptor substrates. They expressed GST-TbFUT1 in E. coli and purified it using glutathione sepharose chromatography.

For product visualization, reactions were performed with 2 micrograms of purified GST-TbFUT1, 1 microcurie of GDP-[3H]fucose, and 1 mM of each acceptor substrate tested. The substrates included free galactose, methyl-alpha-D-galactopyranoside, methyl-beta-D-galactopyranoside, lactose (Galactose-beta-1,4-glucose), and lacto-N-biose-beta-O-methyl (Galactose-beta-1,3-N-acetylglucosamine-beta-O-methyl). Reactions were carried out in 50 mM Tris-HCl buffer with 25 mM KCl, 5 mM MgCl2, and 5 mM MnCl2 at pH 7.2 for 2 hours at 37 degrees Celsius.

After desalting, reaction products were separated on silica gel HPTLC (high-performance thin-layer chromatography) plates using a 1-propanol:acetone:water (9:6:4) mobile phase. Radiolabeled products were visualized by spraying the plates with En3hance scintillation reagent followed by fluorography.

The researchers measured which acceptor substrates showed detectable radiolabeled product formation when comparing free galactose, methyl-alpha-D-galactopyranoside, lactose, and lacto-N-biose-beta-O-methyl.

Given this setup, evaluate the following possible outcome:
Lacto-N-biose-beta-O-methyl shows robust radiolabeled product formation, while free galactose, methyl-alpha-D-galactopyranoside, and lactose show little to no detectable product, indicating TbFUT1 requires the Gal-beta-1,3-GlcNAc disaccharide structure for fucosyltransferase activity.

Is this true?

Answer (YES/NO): NO